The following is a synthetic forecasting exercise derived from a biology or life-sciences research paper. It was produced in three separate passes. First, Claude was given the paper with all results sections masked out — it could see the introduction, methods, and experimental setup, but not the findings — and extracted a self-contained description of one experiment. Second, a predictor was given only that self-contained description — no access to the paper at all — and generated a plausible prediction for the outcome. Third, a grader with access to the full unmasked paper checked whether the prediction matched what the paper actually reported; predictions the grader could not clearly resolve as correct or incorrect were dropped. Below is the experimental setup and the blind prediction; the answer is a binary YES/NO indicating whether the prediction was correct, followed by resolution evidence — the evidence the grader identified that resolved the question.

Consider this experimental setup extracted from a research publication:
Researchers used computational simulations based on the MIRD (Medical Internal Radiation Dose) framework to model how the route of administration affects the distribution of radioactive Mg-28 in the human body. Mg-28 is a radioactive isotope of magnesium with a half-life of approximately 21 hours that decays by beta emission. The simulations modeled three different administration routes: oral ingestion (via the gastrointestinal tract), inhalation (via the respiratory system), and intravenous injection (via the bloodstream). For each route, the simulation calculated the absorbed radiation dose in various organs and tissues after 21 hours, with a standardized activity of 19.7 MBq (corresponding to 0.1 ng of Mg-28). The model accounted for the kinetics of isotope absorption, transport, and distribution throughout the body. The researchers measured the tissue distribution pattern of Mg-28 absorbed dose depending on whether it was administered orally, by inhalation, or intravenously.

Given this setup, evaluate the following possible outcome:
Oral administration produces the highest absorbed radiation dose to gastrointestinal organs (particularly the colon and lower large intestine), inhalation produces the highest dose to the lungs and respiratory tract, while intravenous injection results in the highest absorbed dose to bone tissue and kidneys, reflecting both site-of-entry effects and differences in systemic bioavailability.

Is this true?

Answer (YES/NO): NO